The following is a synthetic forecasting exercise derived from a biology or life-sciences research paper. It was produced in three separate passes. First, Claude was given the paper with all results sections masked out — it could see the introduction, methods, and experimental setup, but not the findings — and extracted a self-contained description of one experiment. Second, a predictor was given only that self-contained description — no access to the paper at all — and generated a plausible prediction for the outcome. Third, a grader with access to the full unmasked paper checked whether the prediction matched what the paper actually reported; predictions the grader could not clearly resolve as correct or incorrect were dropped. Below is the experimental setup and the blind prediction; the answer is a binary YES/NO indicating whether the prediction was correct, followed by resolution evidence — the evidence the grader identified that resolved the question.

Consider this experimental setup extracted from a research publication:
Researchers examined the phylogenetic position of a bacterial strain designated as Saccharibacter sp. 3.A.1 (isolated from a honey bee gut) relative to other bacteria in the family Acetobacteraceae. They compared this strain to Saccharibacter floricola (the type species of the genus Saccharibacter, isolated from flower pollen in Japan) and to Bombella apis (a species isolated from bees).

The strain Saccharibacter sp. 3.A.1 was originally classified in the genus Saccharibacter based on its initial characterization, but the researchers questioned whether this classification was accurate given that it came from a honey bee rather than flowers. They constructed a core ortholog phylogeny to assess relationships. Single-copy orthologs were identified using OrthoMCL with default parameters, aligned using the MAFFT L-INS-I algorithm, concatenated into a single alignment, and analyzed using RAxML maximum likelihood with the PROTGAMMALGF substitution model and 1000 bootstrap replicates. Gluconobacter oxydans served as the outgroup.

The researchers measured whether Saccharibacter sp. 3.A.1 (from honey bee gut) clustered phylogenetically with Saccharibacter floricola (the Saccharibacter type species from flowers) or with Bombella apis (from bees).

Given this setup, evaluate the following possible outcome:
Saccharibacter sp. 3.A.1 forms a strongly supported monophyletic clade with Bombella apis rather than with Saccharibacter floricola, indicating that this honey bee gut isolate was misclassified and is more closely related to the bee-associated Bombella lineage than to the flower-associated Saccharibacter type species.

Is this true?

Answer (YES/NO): YES